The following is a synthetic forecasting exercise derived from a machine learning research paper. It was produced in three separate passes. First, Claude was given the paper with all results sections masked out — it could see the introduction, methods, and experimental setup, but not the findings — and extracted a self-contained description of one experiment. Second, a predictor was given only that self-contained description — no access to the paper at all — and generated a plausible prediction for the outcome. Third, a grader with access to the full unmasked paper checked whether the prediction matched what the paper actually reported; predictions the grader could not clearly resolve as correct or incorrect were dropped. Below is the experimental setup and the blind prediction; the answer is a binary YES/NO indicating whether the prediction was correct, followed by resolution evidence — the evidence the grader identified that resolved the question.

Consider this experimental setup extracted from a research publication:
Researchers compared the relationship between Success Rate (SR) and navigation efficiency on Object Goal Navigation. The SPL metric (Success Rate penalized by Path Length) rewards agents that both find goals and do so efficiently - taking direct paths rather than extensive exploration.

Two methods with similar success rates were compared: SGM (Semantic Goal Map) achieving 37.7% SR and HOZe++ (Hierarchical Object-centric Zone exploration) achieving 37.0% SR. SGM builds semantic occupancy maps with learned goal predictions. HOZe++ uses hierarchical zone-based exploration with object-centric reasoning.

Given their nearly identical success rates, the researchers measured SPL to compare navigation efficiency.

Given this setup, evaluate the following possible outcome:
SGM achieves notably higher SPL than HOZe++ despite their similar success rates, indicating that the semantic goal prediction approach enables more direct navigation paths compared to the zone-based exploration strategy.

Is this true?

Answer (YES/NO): NO